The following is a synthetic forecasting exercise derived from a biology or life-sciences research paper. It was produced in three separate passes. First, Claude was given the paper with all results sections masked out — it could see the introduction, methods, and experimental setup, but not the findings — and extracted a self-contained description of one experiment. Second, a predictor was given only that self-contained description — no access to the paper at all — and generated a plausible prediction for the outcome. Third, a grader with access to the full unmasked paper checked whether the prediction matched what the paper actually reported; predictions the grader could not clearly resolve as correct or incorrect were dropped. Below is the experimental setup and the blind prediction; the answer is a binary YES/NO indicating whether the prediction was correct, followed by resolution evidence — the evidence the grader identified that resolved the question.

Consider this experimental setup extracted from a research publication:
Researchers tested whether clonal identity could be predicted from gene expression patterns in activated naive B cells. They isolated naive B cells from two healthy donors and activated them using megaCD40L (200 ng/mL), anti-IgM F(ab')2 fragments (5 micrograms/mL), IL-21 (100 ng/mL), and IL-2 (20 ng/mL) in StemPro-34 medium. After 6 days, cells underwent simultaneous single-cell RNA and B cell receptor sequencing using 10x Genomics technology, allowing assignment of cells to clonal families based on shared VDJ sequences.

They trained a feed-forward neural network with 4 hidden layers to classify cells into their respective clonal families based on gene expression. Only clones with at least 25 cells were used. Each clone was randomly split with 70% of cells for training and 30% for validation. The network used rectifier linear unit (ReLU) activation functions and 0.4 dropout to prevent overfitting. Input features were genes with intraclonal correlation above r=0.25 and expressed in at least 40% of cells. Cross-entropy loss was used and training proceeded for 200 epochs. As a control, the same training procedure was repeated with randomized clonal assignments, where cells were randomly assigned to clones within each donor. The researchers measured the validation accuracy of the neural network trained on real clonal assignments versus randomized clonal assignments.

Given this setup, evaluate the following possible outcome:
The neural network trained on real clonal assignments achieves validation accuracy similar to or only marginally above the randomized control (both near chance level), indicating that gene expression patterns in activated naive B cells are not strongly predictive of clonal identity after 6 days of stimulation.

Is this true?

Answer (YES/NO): NO